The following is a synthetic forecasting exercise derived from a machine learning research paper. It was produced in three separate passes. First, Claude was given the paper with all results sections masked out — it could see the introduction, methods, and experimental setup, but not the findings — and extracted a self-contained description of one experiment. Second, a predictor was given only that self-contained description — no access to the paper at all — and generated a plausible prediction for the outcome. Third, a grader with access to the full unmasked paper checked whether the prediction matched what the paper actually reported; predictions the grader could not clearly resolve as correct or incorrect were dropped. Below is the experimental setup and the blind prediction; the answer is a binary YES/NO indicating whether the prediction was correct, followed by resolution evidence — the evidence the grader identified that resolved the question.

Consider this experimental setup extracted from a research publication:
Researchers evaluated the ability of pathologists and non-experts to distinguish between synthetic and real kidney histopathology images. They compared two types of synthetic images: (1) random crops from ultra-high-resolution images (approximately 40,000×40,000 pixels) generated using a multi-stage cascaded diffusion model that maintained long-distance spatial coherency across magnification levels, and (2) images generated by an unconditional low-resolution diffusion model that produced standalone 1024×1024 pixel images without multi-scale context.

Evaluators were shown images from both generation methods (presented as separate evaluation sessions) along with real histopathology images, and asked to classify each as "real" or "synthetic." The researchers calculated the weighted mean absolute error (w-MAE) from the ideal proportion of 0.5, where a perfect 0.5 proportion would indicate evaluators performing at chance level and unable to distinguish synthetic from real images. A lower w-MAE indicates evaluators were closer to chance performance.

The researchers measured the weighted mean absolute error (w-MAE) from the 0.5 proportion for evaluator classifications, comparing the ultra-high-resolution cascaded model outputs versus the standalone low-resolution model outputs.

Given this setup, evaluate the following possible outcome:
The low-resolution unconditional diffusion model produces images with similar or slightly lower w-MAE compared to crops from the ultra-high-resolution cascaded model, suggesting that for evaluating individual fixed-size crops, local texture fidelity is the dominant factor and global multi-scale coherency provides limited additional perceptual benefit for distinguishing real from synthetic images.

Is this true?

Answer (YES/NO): NO